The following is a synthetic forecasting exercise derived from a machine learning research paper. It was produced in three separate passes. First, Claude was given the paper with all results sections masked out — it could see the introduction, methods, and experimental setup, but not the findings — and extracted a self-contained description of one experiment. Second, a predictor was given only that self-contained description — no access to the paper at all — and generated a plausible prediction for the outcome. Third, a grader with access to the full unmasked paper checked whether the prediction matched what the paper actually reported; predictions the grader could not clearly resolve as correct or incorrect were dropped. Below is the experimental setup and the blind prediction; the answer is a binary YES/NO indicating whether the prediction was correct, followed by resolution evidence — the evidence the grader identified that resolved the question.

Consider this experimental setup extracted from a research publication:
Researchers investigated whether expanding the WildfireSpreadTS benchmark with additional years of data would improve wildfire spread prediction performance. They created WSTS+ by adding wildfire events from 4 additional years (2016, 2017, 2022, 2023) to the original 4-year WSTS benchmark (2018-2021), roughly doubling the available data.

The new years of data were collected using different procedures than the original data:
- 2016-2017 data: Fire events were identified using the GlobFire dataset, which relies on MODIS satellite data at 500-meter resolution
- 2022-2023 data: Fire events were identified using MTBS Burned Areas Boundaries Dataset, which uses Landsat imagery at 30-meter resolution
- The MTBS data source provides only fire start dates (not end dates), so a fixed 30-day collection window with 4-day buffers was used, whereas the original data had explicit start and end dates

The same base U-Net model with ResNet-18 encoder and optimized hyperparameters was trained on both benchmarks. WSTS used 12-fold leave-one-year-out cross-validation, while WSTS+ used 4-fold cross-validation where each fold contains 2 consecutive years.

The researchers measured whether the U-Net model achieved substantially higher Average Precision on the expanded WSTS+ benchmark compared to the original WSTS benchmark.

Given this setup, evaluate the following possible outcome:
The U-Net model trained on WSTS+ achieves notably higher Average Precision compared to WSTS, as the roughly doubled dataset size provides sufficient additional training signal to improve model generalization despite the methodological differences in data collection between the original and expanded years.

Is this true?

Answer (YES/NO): NO